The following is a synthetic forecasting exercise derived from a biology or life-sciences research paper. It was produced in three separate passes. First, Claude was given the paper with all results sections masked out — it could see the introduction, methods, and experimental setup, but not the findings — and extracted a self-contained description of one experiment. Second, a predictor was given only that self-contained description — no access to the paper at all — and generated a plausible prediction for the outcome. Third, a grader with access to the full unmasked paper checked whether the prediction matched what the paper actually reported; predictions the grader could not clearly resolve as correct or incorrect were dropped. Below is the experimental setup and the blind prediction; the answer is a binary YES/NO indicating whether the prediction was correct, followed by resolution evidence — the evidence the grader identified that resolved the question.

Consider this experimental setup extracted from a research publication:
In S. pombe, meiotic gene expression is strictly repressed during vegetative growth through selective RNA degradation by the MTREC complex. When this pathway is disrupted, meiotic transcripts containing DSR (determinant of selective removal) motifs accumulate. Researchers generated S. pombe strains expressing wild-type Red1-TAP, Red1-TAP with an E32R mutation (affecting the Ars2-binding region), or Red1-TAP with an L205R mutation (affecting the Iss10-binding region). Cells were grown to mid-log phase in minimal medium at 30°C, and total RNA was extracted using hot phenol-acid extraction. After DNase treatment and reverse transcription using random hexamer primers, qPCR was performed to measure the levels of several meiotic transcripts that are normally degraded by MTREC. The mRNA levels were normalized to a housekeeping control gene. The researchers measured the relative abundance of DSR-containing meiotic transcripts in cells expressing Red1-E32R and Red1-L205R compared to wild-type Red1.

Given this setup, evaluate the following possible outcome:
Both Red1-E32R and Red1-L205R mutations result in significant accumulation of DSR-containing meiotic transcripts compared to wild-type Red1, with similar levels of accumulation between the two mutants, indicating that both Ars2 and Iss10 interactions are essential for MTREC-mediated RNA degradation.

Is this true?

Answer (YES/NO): NO